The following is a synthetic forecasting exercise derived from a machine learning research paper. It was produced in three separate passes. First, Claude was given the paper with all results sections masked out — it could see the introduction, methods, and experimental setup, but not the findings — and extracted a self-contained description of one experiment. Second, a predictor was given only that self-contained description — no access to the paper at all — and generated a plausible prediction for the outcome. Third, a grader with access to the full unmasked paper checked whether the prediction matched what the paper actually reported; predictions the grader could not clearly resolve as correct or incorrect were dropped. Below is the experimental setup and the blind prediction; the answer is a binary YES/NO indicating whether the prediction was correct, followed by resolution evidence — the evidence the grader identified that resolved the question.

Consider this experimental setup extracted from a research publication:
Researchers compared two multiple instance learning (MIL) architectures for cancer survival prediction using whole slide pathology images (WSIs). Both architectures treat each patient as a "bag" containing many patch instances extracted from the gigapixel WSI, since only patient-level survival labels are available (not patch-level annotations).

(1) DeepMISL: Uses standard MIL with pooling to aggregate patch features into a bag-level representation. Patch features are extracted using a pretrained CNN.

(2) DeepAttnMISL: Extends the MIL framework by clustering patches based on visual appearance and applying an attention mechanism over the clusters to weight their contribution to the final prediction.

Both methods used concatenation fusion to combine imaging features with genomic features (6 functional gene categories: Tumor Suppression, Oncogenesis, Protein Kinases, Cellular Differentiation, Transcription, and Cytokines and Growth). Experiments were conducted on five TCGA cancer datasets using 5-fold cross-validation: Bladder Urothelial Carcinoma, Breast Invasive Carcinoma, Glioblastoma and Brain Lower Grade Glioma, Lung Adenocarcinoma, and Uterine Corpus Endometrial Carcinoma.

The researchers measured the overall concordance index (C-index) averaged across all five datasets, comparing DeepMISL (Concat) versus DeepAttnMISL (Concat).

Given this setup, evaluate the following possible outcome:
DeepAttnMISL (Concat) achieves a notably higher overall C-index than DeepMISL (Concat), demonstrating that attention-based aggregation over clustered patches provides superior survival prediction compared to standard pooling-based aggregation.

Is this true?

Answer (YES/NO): NO